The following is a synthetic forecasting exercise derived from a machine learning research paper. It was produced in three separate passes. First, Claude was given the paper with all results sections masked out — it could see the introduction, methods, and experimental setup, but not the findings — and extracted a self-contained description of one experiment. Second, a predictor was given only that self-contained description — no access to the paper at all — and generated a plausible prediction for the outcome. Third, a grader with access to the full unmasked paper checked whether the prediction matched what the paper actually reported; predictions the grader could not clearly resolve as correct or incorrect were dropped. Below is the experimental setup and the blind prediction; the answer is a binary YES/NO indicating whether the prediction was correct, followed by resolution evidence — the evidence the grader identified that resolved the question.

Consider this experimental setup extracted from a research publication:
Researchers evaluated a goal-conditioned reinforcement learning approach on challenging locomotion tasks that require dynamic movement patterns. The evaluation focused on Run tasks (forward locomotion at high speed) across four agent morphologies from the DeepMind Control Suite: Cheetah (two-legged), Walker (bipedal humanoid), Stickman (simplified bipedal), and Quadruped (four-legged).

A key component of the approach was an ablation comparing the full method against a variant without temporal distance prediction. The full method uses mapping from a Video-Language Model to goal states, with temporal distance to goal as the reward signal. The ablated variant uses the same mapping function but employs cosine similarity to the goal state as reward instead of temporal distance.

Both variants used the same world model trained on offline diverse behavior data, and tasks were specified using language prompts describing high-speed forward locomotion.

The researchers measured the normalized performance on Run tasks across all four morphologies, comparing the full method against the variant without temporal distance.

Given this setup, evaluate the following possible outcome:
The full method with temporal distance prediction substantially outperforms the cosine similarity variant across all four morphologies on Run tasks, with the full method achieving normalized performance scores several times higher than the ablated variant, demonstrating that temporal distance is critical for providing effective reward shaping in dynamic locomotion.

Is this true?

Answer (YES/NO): NO